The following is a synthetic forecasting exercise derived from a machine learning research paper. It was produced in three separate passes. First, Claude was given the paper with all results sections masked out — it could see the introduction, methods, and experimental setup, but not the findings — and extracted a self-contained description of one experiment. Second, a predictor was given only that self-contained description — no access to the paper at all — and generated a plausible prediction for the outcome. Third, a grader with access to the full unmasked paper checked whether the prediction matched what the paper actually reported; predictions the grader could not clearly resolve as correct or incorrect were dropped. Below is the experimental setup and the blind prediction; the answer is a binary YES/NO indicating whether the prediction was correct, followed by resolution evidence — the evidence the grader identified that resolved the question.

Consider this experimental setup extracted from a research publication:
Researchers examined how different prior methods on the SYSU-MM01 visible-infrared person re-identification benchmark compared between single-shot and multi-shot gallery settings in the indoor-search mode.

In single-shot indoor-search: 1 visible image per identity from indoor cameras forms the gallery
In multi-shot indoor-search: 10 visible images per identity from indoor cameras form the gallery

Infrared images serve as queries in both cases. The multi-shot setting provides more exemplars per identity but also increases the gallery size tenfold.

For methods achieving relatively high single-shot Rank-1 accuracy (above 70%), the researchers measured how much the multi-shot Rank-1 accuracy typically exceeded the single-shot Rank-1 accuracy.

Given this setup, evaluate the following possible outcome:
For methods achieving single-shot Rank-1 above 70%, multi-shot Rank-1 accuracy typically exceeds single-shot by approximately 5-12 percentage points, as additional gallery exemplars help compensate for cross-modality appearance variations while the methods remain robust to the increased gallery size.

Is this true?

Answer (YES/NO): YES